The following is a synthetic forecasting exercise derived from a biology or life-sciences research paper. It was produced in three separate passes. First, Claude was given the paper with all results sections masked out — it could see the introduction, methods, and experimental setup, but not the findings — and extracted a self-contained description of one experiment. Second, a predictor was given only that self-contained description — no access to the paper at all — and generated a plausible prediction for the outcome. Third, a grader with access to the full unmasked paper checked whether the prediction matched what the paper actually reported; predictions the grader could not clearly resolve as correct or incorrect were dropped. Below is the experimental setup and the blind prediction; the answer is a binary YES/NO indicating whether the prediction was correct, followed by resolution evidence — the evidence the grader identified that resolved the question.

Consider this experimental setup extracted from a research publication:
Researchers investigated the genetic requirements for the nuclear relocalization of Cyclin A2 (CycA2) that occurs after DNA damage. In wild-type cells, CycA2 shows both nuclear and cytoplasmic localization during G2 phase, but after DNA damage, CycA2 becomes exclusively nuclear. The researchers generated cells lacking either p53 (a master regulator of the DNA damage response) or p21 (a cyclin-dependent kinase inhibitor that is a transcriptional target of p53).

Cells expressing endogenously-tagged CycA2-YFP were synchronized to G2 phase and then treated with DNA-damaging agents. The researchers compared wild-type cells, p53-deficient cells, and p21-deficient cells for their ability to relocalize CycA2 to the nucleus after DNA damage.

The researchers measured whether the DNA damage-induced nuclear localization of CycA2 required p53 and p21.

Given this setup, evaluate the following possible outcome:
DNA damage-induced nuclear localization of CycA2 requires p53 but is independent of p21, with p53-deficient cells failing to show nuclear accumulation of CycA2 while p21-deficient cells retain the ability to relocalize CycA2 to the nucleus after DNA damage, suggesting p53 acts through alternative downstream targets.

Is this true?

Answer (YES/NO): NO